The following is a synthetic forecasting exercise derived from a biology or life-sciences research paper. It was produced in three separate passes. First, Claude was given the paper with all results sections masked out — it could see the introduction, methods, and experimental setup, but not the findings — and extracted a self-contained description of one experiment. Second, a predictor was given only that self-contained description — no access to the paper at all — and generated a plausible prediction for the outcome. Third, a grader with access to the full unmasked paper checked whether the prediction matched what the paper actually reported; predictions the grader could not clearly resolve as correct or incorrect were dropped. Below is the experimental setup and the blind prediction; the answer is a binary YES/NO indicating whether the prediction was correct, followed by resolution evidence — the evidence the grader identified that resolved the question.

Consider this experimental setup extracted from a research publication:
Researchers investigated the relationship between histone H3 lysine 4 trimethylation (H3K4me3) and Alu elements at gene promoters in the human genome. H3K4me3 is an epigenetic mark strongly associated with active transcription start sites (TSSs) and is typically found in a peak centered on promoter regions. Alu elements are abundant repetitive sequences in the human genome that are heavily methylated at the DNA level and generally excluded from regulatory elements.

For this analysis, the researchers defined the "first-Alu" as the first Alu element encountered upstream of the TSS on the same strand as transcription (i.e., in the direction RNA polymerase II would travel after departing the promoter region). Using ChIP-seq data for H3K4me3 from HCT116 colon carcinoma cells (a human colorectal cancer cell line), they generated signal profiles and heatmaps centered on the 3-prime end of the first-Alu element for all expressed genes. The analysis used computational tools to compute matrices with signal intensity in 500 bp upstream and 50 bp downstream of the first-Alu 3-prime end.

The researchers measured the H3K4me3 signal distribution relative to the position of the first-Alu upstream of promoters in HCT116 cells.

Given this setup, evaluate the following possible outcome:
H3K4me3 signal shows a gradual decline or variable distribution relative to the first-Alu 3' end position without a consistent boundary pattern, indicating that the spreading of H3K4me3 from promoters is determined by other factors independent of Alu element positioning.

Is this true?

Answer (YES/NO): NO